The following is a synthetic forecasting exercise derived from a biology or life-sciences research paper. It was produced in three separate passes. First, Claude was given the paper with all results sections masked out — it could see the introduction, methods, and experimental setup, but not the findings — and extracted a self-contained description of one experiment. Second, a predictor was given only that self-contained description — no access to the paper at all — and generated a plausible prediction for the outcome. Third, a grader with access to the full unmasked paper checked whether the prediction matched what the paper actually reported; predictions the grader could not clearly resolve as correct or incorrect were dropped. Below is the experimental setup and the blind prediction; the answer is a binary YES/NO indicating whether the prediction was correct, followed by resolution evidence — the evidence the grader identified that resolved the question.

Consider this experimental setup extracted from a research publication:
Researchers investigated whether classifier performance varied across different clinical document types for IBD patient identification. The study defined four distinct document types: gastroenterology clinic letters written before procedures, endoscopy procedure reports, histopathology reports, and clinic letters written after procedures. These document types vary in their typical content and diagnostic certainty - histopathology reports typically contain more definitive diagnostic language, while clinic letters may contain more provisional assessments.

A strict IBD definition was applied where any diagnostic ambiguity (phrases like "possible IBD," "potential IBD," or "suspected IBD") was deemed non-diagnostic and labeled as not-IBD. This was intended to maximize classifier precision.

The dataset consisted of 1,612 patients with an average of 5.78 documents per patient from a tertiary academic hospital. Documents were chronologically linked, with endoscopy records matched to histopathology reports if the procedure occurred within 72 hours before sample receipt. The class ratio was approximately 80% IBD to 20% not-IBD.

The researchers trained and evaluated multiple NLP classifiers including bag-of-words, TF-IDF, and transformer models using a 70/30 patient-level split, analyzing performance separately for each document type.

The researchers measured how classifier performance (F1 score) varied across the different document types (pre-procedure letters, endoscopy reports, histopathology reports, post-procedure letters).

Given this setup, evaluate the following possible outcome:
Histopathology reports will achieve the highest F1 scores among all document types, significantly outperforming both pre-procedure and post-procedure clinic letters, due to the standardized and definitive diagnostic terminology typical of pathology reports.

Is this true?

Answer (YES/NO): NO